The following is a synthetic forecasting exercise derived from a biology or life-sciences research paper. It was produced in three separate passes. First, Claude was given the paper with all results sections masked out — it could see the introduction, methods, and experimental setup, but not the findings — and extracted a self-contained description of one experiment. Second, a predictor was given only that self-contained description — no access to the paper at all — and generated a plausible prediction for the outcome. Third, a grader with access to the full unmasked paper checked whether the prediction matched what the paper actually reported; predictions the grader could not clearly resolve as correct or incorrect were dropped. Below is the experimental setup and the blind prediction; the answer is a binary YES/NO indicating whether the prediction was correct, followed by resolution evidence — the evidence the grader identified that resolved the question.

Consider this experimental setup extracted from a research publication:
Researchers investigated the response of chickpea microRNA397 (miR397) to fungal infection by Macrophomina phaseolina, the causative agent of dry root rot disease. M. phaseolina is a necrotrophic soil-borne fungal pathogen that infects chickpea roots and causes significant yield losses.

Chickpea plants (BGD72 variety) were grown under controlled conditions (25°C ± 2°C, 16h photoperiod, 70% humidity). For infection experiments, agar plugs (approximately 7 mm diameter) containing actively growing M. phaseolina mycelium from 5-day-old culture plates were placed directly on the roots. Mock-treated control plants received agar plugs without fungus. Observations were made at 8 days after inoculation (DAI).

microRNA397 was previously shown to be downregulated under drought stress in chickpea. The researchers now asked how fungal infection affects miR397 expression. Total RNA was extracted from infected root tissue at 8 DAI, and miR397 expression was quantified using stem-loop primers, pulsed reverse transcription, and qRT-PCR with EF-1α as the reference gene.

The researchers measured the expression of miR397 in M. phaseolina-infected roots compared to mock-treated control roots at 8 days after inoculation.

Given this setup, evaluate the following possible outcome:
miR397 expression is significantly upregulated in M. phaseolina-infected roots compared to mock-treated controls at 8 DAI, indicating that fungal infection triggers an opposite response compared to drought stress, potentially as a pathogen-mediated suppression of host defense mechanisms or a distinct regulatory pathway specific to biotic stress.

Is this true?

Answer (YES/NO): NO